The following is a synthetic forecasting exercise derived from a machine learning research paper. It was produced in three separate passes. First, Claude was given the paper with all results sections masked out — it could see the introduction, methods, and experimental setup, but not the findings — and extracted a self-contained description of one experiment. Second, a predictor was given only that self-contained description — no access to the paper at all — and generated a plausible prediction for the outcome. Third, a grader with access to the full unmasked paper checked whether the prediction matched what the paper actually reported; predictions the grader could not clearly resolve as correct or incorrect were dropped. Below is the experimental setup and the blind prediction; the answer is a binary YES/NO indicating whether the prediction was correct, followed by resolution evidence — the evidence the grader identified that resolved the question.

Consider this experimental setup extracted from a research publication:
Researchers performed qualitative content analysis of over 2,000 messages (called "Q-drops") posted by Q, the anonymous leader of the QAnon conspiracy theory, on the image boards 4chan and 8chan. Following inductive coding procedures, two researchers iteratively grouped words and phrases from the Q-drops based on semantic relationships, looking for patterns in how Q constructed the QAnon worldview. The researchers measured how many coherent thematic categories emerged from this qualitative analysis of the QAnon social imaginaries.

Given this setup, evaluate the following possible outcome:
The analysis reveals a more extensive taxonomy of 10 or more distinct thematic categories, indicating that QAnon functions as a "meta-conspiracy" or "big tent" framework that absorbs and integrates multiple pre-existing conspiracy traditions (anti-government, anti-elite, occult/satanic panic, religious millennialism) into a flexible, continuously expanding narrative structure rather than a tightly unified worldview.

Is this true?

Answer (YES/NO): NO